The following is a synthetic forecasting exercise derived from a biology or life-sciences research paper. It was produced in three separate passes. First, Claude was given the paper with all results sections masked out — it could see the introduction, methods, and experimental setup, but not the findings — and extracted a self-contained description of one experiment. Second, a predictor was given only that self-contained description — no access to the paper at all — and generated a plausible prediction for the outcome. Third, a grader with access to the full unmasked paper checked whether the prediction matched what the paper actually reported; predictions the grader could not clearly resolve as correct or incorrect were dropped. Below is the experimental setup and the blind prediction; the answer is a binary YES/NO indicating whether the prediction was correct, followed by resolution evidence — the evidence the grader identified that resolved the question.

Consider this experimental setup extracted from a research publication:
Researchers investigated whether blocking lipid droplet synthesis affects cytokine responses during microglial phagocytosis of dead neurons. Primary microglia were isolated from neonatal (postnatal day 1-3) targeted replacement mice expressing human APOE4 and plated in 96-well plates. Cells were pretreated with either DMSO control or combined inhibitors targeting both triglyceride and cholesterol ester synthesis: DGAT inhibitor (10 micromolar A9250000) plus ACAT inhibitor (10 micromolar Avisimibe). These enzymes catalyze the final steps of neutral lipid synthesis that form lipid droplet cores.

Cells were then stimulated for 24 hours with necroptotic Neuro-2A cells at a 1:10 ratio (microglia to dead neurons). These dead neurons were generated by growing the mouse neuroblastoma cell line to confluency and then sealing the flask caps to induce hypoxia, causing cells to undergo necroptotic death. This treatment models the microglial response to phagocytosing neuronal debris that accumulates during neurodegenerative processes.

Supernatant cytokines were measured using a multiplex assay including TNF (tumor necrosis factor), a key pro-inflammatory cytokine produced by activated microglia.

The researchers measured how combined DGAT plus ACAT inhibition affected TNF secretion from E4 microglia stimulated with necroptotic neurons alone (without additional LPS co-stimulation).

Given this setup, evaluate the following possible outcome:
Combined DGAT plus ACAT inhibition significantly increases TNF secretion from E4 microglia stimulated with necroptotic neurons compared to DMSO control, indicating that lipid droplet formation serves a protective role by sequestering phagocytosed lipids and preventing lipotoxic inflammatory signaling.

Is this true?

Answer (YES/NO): NO